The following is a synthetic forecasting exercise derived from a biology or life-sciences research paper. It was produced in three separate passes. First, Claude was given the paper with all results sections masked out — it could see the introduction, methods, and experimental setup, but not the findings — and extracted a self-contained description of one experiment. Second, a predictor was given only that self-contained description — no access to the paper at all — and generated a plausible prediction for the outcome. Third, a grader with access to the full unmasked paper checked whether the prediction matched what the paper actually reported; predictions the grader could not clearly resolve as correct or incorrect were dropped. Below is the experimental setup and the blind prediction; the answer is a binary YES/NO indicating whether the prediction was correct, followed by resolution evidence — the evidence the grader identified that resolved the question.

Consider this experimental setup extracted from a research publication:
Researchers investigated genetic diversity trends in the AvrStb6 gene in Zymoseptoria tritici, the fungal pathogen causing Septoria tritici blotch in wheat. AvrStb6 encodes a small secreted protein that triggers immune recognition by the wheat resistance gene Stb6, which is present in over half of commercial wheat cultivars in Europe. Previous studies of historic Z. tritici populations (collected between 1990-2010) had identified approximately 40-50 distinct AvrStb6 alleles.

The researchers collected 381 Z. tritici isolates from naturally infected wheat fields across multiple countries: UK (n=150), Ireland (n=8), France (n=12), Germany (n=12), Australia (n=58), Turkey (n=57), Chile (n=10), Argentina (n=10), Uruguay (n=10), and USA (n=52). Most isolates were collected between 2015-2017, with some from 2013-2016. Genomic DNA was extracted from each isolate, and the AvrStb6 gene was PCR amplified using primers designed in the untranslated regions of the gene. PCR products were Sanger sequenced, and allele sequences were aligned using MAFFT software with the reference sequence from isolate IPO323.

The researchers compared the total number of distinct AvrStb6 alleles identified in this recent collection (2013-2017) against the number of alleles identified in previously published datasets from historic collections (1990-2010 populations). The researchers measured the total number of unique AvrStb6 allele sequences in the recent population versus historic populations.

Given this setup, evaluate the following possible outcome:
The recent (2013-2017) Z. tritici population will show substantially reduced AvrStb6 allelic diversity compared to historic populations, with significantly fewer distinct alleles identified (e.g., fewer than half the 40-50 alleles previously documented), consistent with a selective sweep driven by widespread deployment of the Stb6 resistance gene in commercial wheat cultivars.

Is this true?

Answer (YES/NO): NO